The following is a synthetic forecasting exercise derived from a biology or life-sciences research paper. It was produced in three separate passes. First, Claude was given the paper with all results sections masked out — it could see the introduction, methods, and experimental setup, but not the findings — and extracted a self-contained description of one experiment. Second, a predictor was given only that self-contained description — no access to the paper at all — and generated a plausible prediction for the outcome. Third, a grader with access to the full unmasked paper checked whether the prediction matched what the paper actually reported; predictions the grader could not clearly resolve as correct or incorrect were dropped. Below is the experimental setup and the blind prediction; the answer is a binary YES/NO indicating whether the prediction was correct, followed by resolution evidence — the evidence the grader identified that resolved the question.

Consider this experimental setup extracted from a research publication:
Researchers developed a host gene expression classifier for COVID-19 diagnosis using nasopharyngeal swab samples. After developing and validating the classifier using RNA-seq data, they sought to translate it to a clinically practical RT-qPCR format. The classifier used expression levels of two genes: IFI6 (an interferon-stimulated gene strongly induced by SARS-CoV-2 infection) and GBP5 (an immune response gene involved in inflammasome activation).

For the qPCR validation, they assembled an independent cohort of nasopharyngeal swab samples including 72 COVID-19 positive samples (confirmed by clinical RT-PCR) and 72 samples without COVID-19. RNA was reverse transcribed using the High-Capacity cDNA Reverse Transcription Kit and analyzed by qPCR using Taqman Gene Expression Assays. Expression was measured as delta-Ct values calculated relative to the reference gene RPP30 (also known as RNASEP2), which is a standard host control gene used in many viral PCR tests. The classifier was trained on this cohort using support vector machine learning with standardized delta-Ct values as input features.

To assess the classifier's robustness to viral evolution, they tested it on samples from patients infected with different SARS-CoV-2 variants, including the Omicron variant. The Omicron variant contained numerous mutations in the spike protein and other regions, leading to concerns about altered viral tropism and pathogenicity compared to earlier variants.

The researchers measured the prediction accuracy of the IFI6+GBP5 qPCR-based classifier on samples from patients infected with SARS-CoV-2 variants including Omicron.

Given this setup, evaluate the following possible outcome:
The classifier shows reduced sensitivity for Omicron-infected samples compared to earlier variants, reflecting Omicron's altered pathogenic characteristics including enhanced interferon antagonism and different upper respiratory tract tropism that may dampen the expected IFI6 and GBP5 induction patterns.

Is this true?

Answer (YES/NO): NO